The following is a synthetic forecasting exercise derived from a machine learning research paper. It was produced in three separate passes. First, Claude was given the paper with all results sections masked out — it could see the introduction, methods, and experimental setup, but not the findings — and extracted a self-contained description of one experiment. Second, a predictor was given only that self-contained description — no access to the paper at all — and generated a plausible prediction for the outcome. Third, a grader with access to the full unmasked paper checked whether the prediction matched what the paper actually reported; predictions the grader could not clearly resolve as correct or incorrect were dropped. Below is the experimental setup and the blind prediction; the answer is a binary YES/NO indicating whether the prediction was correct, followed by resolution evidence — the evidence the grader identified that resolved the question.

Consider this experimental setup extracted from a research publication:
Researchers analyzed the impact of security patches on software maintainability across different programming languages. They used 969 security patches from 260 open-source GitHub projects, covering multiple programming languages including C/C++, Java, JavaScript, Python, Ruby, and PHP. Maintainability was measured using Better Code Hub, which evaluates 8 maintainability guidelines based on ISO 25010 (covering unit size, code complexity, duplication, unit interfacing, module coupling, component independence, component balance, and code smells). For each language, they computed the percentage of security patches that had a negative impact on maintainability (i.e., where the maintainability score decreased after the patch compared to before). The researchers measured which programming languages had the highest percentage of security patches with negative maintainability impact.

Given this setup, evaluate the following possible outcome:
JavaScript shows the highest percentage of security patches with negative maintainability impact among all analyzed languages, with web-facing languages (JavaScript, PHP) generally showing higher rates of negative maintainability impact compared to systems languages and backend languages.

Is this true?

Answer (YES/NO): NO